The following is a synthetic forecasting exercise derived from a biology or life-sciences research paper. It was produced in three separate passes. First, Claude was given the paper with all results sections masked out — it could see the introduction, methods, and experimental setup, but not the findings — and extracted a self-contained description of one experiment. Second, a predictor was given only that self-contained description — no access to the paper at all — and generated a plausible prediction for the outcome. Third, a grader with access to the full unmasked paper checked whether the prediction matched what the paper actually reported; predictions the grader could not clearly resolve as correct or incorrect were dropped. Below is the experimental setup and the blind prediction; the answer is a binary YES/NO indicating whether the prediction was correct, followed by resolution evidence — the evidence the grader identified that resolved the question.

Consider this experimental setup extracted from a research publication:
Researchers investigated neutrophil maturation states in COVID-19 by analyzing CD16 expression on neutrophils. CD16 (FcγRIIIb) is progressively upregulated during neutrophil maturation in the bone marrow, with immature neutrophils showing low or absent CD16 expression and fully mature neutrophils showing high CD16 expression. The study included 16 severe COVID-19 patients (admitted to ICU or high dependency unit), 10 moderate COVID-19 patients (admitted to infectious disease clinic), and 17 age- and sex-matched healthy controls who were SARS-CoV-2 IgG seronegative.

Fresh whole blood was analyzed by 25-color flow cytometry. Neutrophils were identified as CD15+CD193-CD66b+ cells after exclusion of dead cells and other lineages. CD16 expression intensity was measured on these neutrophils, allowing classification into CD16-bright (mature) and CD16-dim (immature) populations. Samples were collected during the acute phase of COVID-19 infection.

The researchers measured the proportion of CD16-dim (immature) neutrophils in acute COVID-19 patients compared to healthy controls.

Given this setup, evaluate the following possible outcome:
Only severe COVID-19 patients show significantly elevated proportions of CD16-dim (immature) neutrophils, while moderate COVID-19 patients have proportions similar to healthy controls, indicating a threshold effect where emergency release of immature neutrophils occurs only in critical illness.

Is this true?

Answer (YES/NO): NO